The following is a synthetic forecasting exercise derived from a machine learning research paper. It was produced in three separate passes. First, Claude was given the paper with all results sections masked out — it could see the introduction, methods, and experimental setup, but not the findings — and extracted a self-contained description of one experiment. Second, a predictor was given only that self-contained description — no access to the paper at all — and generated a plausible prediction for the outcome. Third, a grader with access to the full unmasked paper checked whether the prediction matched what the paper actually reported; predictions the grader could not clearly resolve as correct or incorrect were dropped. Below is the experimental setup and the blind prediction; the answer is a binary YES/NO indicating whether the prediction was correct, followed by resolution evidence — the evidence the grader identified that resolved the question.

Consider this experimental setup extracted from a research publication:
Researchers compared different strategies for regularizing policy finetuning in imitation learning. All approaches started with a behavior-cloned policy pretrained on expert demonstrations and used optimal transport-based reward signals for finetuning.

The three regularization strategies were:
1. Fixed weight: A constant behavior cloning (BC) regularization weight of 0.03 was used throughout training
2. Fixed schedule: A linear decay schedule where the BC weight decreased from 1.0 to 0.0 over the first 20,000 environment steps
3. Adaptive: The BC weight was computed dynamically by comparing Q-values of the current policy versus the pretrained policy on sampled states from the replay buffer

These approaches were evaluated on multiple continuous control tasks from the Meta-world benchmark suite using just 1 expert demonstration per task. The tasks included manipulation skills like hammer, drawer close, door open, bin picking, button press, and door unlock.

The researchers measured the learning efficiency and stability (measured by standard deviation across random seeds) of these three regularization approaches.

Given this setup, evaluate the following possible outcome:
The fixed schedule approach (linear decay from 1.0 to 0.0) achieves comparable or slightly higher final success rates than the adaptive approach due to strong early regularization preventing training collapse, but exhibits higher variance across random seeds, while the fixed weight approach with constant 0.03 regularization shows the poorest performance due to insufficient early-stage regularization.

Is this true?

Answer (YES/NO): NO